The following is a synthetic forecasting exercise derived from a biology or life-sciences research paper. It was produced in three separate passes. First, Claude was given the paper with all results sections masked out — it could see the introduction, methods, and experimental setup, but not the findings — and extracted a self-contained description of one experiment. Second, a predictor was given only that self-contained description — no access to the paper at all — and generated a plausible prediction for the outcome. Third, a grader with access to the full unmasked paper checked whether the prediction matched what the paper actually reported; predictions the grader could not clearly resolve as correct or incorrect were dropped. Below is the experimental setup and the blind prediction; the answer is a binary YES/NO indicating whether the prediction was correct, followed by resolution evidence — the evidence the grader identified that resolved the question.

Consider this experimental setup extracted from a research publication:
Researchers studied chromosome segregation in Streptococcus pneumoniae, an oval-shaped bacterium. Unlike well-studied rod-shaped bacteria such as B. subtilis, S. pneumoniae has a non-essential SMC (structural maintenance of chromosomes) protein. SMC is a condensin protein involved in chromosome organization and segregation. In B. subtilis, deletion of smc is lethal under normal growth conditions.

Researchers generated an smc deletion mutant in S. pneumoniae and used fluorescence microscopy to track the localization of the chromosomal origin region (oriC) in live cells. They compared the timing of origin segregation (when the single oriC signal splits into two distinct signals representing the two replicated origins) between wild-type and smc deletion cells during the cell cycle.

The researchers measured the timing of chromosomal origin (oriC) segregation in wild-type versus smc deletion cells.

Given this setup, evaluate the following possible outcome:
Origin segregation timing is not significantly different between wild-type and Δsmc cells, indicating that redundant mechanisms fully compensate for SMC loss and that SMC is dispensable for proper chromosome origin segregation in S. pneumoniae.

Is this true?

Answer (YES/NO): NO